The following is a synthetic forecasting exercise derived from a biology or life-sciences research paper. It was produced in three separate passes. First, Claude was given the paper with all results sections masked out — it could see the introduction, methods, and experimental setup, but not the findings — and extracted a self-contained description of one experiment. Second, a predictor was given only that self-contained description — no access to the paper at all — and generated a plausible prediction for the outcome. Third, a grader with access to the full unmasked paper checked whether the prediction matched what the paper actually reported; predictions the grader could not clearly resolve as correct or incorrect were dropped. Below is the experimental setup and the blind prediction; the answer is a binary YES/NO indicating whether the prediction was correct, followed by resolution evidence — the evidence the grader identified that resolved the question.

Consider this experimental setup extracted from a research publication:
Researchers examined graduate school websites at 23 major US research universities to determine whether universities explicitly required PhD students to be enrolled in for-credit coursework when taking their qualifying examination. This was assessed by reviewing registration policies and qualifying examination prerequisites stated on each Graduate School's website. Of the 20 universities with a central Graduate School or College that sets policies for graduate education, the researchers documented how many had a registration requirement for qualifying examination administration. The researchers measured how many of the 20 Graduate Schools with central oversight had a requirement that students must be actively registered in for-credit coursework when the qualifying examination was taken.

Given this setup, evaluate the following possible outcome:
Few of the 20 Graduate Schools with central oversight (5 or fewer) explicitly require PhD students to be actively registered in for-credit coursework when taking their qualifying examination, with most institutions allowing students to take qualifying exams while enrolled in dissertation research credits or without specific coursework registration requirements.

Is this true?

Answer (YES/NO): NO